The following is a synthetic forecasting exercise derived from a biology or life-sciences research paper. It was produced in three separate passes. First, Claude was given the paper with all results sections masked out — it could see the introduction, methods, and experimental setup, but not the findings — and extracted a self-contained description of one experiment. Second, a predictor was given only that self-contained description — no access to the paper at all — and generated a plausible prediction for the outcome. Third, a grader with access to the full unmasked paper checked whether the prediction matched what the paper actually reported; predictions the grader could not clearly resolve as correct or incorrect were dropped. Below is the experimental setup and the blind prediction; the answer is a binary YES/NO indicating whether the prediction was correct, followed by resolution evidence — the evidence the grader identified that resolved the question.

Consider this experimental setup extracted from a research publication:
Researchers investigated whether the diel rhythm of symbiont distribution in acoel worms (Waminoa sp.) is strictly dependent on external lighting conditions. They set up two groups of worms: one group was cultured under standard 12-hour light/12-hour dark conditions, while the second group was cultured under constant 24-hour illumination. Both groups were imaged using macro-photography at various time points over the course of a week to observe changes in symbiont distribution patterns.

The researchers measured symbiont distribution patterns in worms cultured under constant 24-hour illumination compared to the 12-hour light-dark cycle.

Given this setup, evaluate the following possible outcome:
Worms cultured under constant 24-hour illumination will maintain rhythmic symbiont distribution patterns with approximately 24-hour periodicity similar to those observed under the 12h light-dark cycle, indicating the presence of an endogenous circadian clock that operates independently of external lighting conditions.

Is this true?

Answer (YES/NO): NO